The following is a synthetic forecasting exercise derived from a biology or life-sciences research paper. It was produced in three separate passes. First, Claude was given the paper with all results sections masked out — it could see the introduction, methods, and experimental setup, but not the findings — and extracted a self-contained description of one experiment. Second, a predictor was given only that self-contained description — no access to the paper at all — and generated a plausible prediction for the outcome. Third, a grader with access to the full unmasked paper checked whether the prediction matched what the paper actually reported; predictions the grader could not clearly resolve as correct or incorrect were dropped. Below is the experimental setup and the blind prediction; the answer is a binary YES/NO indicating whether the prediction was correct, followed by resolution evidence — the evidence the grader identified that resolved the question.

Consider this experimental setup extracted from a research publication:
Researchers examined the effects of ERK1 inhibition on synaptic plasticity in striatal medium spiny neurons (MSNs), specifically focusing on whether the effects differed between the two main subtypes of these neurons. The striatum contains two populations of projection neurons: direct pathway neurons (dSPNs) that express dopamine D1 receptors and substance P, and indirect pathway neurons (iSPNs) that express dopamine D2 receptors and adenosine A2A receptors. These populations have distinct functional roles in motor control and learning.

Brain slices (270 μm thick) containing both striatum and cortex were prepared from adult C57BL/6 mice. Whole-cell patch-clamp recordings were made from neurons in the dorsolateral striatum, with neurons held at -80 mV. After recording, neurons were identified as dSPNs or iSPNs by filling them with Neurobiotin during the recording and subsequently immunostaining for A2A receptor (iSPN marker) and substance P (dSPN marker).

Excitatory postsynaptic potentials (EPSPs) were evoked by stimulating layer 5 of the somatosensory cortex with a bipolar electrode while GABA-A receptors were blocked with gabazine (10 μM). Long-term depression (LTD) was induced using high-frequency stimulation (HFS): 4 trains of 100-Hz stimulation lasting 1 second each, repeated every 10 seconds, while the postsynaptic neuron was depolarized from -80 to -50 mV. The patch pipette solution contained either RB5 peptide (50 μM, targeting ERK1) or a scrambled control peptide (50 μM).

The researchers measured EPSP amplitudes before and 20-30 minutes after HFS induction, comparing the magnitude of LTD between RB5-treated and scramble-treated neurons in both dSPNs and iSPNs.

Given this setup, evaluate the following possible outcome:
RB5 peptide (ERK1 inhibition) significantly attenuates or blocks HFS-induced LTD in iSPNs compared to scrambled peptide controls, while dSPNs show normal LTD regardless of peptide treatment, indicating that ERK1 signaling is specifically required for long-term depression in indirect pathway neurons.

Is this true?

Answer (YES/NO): NO